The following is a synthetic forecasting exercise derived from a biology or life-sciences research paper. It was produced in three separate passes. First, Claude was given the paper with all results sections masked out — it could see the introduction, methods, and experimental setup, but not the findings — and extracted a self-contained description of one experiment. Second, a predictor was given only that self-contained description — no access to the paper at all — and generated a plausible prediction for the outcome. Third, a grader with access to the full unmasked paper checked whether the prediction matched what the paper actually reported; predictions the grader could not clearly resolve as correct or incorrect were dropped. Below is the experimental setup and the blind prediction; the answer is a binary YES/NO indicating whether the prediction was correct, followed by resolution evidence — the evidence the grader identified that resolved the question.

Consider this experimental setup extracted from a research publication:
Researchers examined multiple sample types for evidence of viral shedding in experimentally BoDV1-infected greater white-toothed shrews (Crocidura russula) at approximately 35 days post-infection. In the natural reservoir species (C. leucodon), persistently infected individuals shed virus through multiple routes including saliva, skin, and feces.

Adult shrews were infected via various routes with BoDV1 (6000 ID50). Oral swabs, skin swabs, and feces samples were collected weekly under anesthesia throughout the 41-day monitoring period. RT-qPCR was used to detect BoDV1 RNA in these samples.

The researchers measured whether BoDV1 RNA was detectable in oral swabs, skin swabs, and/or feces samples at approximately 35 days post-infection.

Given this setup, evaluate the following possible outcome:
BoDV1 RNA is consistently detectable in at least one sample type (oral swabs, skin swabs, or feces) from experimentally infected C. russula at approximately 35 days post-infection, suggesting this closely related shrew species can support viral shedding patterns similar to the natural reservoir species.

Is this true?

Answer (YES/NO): NO